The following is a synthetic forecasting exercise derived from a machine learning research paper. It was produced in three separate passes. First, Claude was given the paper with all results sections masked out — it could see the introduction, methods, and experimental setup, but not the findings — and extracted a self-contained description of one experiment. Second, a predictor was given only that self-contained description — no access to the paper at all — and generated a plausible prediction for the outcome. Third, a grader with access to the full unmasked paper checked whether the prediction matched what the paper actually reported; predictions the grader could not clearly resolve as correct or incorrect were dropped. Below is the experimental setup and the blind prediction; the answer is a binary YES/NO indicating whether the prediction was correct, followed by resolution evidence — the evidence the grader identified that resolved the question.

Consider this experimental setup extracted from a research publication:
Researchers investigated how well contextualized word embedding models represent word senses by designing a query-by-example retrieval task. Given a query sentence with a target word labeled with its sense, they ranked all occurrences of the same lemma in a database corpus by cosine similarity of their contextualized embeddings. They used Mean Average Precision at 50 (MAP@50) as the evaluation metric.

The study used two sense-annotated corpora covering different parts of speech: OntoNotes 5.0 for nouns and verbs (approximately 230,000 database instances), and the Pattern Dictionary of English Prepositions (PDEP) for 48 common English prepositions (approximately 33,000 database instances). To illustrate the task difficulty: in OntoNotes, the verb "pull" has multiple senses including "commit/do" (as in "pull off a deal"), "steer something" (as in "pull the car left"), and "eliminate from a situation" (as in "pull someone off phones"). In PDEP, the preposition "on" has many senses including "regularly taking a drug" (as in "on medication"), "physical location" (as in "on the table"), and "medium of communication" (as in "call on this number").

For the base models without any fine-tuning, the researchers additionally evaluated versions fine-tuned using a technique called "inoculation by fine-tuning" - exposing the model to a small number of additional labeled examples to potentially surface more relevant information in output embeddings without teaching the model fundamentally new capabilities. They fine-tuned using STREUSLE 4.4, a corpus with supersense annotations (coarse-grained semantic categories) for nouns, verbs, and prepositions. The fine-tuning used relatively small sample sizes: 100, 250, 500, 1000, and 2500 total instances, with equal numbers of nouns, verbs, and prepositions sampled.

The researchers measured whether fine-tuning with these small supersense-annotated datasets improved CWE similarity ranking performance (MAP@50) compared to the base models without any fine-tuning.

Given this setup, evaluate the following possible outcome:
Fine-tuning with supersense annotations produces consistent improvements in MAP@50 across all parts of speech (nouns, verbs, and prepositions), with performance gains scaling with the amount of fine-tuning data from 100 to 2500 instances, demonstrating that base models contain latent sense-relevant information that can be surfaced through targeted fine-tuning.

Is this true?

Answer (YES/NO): NO